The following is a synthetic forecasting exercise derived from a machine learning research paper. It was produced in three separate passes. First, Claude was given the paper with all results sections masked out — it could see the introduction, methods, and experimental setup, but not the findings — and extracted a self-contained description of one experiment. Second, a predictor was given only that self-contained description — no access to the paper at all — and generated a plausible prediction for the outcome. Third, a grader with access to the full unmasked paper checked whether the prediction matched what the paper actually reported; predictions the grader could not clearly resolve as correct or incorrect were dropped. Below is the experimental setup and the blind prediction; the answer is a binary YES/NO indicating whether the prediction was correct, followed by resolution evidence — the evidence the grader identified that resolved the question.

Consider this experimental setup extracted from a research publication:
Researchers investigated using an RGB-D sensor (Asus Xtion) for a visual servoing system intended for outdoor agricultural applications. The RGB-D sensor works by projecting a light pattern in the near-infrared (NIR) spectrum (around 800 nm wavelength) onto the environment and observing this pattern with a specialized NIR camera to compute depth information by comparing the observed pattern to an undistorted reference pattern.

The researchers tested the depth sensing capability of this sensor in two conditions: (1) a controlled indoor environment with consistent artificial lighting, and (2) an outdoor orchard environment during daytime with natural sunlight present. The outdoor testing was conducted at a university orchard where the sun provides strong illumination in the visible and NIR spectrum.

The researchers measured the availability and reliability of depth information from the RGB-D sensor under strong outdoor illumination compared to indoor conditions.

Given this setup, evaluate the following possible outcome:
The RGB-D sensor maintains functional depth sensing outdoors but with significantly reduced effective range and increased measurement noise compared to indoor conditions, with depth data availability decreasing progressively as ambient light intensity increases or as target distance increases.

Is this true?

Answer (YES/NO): NO